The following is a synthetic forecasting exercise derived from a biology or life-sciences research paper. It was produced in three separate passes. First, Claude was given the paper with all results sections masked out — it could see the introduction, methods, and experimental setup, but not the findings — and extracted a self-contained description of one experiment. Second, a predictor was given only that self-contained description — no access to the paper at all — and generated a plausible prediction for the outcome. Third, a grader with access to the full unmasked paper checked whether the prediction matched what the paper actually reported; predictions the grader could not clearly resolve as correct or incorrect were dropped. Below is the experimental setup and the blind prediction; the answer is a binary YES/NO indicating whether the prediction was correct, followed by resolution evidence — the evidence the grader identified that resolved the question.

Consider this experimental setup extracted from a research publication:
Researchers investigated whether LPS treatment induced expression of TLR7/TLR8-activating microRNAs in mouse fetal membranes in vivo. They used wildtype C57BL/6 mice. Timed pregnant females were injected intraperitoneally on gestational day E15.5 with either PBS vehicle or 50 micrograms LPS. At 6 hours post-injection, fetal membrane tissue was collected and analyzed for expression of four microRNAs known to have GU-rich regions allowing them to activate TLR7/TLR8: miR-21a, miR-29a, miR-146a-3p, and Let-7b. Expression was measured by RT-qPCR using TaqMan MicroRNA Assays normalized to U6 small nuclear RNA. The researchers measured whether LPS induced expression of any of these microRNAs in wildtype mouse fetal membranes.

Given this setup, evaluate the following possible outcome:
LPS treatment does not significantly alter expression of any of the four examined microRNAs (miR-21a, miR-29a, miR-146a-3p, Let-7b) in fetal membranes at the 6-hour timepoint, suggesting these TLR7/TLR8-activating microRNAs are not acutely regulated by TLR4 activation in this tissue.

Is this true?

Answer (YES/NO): NO